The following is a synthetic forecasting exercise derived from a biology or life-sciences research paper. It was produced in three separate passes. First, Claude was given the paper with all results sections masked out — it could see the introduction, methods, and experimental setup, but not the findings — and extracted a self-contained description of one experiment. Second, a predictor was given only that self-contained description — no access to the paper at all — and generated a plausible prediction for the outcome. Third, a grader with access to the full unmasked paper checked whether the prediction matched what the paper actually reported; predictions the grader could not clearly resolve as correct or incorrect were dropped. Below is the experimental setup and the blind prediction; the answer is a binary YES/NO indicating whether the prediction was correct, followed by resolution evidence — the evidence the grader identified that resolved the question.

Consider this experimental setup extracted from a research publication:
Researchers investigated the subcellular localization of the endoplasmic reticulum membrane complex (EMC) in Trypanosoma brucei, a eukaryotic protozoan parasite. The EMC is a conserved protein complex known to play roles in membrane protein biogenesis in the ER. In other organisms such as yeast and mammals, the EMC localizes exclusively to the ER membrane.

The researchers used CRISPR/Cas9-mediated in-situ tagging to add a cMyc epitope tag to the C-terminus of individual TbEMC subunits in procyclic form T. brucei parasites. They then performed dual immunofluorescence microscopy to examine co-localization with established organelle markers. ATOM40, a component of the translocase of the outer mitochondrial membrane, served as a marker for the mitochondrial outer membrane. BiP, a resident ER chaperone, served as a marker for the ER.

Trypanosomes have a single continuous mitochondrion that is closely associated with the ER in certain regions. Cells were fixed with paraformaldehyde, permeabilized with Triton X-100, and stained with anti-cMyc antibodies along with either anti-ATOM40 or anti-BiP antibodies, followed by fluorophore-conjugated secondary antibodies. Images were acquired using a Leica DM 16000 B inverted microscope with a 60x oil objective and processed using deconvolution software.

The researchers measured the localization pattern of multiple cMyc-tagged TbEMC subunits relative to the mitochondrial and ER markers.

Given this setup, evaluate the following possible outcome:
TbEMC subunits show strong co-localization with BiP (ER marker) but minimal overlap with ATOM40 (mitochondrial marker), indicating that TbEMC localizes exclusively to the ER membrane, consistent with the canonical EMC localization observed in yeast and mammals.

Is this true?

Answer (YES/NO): NO